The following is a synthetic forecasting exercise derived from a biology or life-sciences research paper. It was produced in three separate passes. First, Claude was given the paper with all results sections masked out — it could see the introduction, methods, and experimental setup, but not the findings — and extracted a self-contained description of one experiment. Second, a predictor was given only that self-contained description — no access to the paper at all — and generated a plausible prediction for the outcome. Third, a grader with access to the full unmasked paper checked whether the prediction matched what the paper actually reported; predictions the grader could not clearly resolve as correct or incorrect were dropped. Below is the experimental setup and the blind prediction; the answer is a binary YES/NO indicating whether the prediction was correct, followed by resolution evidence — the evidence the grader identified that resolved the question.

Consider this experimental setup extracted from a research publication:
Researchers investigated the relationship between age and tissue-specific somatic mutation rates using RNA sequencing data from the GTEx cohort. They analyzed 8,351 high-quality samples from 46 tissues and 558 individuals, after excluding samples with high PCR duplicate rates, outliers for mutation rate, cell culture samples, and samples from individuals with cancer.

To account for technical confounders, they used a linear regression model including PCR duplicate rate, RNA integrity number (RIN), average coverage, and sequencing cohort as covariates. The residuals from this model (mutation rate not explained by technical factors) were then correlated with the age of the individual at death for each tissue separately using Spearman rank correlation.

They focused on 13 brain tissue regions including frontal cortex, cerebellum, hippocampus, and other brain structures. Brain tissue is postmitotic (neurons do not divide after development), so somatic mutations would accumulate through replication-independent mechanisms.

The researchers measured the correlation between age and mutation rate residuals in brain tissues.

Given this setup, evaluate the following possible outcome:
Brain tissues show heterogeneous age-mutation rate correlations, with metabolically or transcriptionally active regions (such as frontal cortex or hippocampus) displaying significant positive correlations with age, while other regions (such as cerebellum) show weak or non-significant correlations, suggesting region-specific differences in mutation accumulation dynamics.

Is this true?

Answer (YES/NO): NO